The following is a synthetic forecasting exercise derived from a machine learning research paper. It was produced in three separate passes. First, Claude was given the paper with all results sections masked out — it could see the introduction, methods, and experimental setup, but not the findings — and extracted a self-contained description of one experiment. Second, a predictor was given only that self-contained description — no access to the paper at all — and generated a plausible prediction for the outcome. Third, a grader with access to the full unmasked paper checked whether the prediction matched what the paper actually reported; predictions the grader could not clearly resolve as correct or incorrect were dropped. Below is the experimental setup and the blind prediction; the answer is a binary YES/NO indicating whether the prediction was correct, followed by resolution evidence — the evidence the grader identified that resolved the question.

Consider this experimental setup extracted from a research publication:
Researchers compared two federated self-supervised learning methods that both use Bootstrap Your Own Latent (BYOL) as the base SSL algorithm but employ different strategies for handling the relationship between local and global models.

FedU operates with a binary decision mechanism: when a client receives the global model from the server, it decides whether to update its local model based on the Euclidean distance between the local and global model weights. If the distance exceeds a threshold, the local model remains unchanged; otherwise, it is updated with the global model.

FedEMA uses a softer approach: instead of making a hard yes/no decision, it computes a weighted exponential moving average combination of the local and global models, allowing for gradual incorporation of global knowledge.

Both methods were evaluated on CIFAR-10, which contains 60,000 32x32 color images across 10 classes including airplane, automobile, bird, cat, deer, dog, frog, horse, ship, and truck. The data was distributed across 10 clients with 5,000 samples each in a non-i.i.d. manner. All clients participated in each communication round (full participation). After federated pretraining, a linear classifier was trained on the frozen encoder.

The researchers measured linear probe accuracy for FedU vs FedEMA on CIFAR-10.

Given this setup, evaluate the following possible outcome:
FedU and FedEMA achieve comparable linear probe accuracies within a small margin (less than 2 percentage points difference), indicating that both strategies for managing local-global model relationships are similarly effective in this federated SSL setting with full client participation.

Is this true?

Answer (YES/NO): YES